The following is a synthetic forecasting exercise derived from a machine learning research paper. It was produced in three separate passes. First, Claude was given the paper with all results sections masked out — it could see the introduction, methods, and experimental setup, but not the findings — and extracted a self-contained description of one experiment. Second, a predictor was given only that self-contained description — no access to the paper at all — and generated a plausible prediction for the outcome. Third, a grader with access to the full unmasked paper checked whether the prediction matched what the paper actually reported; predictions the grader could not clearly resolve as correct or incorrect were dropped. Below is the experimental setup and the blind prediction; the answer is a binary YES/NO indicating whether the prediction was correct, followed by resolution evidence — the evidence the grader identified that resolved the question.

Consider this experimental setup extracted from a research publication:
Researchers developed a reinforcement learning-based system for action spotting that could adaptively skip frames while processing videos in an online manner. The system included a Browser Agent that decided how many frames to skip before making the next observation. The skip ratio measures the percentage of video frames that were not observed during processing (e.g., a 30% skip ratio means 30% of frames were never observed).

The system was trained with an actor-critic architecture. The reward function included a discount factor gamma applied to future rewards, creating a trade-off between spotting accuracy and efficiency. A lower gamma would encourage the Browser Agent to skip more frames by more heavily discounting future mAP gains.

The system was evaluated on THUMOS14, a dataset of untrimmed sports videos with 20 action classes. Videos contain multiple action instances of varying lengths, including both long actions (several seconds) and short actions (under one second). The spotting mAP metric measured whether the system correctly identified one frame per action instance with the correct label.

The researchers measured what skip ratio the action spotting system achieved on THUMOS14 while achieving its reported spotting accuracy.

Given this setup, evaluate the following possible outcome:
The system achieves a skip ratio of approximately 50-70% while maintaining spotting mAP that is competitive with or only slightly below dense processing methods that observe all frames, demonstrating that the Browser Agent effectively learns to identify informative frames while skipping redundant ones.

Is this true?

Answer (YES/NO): NO